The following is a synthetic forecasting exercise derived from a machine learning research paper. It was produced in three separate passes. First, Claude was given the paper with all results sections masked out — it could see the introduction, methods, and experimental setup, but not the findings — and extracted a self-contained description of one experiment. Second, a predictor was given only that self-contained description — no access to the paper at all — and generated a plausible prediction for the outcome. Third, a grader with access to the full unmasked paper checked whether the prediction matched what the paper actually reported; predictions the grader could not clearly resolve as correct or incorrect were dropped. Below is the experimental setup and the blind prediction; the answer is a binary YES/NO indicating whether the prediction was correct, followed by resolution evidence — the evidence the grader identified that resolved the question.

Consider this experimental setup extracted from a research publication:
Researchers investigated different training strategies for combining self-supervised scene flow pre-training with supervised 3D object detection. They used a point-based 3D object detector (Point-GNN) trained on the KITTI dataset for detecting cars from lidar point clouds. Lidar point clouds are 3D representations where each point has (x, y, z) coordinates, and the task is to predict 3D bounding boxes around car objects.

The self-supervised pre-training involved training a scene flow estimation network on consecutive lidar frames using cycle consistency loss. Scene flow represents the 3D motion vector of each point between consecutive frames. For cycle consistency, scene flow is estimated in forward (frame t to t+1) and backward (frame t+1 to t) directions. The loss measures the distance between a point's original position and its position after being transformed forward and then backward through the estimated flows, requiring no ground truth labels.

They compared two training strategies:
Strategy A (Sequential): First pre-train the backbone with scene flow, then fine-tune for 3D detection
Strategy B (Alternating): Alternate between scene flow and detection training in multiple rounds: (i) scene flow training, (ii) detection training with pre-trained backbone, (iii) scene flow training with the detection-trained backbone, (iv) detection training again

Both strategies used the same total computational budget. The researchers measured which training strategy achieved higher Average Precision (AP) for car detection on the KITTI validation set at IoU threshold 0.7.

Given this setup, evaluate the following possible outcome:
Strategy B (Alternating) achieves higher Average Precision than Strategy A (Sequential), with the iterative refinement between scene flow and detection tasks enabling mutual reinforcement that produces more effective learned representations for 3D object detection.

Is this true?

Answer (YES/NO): YES